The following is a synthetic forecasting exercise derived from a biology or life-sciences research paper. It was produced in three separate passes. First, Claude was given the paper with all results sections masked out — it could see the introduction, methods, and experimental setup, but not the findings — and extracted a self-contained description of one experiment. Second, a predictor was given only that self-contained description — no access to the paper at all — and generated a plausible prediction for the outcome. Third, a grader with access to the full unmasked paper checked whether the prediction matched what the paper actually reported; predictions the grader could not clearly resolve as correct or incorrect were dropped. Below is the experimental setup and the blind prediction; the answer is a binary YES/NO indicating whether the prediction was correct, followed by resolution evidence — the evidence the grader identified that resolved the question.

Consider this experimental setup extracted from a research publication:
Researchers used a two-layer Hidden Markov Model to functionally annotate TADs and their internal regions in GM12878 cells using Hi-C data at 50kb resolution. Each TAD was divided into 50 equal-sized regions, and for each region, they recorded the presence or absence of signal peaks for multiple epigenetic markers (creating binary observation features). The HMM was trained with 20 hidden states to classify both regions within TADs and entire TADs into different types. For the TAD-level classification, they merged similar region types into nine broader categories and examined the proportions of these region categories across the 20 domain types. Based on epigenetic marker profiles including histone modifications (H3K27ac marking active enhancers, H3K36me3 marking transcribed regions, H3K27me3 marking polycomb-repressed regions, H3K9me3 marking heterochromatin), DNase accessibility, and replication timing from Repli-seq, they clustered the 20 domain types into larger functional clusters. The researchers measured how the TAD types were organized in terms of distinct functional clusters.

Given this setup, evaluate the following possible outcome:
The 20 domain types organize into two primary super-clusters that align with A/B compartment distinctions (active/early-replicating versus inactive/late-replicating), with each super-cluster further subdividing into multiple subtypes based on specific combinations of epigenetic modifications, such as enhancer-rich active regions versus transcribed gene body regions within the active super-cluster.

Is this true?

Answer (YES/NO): NO